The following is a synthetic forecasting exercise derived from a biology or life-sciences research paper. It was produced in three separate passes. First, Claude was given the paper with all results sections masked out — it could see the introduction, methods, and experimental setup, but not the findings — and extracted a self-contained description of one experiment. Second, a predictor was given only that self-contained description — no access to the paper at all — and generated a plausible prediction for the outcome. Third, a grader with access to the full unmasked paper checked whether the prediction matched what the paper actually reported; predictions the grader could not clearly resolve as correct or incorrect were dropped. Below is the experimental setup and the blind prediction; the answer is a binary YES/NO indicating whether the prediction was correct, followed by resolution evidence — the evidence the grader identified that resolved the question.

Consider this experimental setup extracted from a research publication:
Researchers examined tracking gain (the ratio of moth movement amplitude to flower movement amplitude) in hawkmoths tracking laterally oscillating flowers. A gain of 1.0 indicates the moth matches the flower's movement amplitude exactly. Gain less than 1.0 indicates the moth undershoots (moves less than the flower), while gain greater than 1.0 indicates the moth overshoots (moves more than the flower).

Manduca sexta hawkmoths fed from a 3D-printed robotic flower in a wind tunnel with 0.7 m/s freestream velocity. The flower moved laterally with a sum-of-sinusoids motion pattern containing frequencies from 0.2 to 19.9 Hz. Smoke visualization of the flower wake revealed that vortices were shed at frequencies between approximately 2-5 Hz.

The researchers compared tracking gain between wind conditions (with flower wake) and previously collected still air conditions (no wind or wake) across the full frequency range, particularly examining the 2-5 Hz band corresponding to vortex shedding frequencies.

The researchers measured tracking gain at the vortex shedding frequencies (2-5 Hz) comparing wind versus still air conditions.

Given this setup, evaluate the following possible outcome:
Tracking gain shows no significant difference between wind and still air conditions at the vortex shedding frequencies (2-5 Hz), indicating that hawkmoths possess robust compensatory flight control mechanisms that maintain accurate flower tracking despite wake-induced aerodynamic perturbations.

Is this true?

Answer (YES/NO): NO